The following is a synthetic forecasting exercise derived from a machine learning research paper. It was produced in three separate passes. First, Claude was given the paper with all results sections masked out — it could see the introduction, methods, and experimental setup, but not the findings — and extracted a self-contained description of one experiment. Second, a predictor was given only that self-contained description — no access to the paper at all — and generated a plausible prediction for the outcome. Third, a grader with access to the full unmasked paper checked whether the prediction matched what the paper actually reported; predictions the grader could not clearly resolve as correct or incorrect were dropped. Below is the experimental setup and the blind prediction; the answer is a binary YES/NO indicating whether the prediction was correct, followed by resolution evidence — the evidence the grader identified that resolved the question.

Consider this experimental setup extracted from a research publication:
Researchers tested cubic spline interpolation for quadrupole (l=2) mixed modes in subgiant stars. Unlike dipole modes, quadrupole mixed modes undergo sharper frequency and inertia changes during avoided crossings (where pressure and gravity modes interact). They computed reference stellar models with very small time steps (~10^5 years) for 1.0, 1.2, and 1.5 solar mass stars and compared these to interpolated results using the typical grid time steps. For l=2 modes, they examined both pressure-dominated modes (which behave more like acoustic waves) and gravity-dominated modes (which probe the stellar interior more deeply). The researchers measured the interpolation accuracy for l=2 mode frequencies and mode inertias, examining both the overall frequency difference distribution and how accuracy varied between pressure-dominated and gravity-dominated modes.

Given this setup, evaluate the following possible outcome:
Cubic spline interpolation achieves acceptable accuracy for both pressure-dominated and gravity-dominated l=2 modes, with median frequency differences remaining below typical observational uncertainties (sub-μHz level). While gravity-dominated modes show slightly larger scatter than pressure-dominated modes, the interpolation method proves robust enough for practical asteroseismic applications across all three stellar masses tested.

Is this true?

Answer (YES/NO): NO